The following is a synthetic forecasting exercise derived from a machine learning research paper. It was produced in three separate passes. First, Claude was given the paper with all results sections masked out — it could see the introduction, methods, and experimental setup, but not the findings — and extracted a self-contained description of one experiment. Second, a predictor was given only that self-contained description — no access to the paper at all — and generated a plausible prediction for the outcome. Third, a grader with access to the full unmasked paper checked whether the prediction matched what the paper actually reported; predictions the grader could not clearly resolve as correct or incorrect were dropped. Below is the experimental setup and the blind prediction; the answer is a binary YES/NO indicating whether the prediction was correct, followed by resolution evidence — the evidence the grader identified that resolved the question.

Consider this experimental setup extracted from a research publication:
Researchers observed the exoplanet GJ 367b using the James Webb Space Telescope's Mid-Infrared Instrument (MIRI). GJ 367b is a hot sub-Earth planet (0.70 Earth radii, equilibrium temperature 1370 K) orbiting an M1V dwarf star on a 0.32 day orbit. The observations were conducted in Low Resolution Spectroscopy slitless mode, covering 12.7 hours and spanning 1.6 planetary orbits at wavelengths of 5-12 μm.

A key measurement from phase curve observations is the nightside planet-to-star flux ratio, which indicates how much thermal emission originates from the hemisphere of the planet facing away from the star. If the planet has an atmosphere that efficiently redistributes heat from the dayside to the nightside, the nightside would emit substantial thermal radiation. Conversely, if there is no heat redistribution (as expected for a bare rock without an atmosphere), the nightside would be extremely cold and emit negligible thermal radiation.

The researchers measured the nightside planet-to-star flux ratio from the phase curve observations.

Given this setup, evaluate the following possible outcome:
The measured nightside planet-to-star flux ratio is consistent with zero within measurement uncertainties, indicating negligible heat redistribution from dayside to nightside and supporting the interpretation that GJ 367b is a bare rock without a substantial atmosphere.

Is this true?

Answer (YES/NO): YES